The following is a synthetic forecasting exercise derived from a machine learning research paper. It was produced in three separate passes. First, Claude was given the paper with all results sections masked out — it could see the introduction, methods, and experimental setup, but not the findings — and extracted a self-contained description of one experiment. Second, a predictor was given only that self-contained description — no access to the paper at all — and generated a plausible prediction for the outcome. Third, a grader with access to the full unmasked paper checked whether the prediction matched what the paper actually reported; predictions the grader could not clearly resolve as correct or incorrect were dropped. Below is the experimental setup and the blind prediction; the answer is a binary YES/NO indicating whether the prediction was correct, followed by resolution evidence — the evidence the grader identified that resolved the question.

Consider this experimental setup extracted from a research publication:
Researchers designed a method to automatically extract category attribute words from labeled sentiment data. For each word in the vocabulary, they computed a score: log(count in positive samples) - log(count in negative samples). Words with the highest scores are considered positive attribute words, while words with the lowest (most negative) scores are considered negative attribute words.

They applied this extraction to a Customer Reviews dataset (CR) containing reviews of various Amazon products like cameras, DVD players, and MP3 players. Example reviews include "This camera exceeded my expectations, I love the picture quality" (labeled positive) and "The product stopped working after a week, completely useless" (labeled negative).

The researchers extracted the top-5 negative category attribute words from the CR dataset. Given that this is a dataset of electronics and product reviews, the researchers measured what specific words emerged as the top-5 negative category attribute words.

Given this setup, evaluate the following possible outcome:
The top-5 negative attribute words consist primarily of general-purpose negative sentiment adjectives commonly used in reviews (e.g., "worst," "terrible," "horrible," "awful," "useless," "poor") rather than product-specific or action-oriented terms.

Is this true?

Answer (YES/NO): NO